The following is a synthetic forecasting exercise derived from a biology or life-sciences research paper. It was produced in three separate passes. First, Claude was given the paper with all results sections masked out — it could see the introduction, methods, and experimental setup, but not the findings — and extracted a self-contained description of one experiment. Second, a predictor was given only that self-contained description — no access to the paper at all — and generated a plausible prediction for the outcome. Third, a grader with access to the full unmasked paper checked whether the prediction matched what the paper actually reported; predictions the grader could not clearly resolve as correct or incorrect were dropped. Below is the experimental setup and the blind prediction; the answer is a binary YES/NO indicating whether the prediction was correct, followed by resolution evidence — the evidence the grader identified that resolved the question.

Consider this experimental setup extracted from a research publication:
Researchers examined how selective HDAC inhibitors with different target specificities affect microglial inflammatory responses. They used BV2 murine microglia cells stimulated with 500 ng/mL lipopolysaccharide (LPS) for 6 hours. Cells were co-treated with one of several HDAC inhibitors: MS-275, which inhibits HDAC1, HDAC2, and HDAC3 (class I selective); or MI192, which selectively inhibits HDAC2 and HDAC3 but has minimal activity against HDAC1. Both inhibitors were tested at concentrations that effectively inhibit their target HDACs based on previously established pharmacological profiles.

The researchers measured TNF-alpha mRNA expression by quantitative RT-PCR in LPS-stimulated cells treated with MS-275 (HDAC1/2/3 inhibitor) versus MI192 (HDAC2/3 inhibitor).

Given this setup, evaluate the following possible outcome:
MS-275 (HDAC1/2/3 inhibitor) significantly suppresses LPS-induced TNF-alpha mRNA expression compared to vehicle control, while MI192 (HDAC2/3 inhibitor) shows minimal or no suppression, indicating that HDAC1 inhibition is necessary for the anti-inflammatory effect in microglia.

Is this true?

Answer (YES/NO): NO